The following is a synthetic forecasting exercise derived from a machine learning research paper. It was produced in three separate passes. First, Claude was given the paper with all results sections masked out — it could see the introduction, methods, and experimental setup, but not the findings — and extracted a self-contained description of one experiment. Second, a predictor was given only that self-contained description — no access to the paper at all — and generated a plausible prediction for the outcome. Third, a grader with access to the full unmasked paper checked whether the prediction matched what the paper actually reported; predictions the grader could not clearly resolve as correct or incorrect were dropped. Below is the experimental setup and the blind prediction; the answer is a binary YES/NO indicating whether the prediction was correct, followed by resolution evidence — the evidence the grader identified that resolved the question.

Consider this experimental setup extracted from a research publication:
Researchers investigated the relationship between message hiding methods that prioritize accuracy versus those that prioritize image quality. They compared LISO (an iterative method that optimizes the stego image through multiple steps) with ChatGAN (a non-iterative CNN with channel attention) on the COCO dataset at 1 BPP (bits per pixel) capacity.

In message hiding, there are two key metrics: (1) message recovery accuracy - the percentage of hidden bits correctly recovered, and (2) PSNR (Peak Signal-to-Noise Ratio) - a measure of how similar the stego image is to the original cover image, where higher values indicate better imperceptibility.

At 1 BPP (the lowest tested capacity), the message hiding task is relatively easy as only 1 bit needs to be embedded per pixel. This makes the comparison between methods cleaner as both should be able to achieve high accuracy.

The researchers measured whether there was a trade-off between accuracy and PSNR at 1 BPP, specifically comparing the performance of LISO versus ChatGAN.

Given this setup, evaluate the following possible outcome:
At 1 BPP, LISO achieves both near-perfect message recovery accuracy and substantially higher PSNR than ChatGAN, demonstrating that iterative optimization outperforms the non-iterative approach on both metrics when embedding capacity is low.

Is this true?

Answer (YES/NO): NO